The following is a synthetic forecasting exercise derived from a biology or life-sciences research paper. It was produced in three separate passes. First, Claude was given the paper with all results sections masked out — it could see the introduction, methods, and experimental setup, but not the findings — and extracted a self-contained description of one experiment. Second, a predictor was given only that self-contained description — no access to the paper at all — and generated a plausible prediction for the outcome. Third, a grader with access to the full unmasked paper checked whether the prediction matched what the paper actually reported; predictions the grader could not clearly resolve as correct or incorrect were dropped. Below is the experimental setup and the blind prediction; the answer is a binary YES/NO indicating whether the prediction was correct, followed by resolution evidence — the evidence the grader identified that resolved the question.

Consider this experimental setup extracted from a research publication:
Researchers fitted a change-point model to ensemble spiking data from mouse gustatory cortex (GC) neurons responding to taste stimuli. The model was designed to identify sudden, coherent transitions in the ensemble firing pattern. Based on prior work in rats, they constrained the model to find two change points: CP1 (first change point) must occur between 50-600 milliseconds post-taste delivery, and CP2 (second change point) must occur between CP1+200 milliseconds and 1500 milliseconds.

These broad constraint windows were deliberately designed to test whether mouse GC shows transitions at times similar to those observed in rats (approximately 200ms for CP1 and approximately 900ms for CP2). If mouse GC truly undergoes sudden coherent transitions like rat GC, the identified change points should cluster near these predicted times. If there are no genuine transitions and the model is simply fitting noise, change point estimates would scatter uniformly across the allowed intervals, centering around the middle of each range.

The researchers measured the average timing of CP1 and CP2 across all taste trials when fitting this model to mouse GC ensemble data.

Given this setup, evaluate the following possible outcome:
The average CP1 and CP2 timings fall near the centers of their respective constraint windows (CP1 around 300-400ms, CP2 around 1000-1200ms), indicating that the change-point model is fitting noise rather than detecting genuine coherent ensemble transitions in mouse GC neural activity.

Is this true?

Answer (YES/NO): NO